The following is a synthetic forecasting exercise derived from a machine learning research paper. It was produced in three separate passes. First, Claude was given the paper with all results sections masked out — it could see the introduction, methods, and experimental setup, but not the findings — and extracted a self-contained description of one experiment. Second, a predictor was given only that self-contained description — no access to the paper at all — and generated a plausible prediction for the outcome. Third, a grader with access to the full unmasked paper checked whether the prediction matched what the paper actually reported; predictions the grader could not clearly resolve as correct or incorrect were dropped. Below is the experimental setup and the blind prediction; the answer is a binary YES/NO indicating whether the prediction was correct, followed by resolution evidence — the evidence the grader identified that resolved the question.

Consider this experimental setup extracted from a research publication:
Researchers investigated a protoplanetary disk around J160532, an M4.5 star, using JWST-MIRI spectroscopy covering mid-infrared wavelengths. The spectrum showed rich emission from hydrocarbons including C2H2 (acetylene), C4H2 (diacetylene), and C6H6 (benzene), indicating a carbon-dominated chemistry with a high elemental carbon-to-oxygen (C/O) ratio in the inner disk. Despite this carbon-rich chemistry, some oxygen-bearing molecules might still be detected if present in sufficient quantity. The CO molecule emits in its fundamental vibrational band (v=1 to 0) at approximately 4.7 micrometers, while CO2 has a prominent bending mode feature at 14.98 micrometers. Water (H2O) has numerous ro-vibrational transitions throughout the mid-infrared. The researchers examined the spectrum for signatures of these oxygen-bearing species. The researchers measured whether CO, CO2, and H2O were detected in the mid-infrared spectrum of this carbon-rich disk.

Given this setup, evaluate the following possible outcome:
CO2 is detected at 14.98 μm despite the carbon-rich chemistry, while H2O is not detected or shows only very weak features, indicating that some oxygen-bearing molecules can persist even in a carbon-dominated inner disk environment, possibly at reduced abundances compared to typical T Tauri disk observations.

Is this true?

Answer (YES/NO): YES